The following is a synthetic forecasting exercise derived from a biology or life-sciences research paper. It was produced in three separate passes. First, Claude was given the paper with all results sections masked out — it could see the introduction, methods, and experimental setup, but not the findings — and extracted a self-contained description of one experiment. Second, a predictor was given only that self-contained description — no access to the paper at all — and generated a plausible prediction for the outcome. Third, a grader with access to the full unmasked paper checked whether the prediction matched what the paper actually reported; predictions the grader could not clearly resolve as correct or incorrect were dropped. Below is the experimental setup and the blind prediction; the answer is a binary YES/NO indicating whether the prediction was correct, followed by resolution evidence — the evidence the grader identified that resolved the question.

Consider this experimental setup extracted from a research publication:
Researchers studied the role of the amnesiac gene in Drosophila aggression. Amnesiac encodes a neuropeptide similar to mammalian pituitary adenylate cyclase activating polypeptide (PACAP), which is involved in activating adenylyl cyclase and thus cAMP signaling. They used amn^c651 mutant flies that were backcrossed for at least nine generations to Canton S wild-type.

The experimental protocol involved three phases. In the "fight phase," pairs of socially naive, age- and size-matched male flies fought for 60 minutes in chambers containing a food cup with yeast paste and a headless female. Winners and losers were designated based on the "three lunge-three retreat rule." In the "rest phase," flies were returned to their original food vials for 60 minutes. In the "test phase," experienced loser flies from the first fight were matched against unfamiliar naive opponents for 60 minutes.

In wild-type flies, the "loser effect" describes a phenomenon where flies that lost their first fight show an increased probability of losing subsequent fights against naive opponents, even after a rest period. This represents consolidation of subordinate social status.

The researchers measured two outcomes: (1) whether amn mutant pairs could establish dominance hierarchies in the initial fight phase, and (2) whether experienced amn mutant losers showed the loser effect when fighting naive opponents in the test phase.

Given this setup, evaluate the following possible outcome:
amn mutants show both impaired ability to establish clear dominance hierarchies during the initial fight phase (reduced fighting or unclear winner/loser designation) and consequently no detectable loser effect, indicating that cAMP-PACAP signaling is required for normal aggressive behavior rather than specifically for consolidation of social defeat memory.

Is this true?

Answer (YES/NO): NO